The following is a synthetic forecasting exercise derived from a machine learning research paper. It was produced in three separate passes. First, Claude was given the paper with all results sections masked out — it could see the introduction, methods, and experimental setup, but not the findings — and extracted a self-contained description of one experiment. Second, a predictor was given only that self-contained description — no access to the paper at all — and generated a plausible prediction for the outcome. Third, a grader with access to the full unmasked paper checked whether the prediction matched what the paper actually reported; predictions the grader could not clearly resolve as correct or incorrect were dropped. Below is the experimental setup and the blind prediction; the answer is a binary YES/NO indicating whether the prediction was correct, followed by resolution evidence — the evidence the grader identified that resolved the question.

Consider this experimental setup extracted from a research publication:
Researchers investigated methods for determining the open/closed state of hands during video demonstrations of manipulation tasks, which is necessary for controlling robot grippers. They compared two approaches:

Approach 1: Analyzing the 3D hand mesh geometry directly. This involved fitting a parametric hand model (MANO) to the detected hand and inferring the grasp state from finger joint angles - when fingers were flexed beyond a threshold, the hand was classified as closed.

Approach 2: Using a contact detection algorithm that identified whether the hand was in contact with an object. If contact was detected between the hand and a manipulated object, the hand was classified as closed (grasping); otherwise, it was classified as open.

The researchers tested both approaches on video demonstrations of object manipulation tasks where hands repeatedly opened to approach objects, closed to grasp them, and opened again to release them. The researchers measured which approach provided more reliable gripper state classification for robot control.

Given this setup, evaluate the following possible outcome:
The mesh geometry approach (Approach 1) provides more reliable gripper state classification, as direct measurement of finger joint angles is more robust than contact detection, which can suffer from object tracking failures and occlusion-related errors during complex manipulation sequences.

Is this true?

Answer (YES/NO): NO